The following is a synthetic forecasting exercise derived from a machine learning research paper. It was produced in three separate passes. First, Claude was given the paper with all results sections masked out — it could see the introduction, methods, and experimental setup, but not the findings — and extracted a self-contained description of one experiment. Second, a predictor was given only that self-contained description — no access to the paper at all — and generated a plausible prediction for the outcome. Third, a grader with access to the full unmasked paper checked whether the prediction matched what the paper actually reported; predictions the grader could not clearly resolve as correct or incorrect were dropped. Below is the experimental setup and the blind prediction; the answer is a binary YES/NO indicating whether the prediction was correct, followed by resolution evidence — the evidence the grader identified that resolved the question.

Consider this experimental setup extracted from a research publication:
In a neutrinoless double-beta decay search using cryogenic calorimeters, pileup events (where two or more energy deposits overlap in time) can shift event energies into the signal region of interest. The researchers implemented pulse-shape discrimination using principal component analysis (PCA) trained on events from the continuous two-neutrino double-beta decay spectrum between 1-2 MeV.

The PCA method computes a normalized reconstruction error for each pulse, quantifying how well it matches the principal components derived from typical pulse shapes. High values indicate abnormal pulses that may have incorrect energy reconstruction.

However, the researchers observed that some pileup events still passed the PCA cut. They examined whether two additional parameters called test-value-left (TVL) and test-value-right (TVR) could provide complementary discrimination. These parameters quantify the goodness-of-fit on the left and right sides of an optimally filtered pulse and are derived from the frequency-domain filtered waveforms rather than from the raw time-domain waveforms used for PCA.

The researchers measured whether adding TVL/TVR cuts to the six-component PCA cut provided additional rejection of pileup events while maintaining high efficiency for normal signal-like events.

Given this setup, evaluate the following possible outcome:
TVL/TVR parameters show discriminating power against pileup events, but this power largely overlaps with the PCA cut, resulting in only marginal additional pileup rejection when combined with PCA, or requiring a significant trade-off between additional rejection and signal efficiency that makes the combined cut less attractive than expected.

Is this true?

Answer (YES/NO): NO